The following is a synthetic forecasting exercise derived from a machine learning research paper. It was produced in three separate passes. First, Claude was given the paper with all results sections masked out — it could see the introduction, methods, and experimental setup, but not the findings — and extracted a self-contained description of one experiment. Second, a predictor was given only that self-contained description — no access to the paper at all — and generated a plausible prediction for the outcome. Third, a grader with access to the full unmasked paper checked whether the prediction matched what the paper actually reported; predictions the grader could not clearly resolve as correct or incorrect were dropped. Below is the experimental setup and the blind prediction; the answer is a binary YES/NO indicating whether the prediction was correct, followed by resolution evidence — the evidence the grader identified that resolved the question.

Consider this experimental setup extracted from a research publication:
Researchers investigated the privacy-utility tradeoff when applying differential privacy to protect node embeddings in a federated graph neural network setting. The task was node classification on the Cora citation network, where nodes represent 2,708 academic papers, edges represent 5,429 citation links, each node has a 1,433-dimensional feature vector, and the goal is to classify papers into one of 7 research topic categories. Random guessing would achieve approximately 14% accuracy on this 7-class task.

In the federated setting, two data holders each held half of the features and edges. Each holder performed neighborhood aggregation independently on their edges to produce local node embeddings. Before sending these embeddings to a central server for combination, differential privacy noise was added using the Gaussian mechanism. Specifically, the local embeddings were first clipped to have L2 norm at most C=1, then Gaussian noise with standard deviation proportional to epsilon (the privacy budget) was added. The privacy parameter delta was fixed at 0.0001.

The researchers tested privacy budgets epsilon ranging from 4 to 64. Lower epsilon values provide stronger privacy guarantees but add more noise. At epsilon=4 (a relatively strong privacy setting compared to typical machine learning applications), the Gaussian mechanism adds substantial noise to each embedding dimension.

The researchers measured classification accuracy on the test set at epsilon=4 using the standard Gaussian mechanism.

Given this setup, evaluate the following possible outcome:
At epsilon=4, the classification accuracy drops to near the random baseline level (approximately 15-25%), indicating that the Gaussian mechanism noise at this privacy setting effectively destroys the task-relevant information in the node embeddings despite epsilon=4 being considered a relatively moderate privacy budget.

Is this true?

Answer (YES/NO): NO